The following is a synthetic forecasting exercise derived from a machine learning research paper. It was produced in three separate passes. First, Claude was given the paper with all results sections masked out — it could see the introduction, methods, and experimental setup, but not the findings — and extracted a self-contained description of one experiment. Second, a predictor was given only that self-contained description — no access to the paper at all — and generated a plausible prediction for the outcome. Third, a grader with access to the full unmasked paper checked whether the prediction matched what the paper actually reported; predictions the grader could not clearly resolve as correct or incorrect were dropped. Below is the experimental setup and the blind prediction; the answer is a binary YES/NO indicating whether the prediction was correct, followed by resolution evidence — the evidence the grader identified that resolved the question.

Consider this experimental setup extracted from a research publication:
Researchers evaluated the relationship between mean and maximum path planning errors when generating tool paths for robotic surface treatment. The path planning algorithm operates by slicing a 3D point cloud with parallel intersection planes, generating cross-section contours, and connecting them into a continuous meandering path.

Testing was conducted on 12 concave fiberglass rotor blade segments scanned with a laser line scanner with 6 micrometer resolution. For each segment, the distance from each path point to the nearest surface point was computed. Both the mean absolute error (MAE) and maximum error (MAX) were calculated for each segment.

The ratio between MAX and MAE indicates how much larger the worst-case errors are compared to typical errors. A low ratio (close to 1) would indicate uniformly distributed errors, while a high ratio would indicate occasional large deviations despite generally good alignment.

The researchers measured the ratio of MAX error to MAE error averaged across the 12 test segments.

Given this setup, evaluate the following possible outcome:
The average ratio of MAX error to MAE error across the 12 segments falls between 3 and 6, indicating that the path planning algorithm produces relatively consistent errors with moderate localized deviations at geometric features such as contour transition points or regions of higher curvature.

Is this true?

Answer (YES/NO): YES